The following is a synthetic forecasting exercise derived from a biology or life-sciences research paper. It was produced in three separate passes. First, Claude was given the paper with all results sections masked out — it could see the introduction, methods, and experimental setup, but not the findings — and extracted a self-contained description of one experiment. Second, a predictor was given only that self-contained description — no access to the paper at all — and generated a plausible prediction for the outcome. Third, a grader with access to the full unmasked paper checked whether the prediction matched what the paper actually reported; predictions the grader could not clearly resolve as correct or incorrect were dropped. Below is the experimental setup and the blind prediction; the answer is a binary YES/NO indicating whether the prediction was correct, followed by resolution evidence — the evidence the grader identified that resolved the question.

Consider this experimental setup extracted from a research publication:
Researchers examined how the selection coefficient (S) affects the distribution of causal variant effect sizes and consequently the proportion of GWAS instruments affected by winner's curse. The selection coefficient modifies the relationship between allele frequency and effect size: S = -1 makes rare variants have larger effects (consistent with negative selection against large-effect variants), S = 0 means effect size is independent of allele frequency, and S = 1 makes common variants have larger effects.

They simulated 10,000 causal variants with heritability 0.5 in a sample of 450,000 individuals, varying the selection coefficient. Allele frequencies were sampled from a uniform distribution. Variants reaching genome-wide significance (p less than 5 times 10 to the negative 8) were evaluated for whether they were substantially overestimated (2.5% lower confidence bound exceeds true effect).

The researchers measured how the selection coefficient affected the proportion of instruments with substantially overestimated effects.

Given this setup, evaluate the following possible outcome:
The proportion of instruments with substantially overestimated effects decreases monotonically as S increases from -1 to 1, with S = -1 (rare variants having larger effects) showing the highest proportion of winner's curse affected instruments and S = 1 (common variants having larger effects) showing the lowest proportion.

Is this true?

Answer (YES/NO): NO